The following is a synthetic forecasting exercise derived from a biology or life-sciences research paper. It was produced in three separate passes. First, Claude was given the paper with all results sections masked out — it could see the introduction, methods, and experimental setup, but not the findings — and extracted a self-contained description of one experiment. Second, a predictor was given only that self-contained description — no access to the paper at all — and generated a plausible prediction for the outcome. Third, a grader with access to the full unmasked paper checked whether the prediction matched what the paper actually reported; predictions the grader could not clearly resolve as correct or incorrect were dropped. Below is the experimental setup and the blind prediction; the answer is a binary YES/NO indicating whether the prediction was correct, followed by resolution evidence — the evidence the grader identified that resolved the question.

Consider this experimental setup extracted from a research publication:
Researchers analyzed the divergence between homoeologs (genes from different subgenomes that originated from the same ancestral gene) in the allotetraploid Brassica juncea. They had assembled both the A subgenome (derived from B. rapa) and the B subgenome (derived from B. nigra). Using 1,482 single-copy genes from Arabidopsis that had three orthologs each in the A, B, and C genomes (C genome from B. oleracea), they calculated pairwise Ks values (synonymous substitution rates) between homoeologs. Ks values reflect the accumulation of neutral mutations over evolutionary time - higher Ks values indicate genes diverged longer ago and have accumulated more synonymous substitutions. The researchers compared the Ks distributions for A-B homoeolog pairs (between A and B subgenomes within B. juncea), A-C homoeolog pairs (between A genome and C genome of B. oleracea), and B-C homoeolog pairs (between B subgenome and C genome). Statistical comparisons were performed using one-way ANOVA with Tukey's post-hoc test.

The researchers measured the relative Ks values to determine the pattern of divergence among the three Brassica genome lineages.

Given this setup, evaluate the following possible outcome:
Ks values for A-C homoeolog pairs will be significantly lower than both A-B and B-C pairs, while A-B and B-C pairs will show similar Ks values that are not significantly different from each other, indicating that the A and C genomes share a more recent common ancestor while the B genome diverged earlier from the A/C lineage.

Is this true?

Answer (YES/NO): YES